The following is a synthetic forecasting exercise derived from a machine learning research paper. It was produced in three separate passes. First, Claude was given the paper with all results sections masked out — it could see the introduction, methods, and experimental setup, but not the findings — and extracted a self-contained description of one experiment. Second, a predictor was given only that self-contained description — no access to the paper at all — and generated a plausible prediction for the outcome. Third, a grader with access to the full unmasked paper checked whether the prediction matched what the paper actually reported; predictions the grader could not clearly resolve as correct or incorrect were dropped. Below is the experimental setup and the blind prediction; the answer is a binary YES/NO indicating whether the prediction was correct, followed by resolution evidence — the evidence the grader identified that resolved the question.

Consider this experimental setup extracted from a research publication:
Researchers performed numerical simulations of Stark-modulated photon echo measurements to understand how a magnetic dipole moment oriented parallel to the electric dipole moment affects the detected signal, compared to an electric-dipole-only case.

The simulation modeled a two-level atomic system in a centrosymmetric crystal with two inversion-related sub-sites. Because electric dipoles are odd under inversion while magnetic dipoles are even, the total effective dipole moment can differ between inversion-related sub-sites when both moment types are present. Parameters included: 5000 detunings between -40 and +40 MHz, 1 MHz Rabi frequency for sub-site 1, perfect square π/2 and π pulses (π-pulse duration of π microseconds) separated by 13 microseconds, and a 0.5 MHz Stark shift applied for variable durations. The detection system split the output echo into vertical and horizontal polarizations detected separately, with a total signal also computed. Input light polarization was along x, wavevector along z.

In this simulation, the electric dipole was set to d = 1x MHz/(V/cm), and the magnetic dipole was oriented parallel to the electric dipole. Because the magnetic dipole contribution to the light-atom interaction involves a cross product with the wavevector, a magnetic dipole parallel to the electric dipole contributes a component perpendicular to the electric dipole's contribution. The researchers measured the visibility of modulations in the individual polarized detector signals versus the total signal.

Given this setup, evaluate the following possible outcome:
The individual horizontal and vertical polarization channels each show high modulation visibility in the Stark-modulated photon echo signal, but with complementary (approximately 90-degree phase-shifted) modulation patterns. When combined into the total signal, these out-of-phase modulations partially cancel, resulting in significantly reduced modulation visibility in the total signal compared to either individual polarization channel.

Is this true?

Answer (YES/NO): YES